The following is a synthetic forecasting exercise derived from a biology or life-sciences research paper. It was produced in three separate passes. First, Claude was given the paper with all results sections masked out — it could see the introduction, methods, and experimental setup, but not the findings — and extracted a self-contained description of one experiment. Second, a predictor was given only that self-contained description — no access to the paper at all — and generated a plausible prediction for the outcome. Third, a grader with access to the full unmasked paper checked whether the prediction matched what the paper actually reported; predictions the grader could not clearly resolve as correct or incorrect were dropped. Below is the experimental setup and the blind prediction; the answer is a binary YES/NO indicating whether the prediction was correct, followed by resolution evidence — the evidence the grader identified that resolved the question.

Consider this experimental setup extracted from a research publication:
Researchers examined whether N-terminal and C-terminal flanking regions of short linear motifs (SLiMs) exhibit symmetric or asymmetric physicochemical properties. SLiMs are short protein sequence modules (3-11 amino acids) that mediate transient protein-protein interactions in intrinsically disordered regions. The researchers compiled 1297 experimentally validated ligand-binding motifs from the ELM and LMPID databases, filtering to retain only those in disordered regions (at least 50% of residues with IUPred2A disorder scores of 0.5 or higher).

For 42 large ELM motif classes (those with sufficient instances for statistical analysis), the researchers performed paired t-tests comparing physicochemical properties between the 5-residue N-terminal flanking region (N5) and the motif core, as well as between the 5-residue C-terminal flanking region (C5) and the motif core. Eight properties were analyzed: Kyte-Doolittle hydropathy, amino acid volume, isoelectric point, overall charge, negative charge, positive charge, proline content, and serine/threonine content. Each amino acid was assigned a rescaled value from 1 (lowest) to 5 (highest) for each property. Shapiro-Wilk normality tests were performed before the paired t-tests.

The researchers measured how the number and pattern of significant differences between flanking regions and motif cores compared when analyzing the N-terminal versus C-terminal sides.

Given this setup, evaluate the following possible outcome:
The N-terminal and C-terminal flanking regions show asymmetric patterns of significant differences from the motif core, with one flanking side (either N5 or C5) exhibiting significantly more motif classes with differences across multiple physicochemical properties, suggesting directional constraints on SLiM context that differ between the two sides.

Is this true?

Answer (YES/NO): NO